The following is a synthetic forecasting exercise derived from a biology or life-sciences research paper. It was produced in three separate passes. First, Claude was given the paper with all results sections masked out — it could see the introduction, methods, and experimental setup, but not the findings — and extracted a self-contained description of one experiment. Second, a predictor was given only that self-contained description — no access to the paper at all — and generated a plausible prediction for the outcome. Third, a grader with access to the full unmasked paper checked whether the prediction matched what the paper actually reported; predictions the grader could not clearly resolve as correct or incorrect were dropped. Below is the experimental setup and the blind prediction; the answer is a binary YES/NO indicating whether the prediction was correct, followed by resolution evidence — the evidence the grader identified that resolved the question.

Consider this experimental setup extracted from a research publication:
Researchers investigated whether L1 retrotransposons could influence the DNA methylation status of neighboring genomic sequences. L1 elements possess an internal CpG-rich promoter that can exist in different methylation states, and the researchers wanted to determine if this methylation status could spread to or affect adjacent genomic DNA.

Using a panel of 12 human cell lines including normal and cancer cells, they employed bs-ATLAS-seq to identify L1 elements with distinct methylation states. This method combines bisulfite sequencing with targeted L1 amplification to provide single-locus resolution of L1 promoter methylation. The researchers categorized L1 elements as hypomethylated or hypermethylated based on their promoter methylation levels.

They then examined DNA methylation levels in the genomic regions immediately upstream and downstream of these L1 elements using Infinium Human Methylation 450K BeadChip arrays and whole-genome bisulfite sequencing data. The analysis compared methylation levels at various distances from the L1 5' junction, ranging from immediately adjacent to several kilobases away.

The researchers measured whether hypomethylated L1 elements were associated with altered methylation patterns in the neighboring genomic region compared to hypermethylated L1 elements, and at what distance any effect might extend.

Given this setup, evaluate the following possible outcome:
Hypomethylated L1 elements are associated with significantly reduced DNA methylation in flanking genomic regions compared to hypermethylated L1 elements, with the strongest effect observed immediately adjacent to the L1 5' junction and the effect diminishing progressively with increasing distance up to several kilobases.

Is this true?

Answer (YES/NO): NO